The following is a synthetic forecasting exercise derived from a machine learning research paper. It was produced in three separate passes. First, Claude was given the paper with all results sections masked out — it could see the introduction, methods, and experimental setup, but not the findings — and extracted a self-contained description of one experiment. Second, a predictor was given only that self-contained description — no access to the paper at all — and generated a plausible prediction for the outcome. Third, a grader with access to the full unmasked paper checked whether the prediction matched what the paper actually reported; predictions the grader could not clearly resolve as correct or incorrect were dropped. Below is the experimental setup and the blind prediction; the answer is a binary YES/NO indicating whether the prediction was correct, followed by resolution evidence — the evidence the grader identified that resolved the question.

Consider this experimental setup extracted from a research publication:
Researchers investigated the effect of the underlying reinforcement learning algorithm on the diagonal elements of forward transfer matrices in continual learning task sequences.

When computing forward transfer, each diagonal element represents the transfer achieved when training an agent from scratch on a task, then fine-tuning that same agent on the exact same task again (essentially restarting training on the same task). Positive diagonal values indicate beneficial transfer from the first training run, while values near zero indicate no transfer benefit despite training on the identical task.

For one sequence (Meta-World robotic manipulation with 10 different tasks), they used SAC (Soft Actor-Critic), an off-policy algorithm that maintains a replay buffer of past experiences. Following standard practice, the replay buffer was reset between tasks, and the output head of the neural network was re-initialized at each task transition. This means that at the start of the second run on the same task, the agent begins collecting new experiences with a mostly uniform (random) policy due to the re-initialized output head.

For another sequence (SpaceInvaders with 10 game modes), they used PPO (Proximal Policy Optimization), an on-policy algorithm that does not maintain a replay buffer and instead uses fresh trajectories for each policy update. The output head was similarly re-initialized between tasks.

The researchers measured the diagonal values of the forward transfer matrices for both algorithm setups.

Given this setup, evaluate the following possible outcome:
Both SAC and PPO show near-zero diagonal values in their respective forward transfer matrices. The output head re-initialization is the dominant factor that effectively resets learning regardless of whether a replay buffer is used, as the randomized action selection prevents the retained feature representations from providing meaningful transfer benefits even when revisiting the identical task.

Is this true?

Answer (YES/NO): NO